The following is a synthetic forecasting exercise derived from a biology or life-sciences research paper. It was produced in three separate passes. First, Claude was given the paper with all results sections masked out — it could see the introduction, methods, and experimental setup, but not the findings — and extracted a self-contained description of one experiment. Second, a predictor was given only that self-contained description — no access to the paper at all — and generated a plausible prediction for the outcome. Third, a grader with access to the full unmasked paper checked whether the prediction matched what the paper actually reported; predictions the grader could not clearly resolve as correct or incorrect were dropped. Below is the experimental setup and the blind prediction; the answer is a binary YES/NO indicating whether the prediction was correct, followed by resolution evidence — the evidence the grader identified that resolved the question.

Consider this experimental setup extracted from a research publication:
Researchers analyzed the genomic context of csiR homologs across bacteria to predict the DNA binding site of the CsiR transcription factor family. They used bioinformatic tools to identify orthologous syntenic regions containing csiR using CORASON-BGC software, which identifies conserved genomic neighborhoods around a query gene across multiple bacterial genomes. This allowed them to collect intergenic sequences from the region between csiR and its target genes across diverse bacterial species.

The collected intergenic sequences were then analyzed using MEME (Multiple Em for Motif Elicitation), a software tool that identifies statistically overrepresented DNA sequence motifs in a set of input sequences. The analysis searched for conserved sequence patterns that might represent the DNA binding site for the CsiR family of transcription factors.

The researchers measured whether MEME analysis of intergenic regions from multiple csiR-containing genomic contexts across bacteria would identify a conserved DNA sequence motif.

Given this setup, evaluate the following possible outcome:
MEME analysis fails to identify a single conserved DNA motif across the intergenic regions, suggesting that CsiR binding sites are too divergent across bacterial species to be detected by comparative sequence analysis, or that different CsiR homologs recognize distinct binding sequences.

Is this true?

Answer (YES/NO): NO